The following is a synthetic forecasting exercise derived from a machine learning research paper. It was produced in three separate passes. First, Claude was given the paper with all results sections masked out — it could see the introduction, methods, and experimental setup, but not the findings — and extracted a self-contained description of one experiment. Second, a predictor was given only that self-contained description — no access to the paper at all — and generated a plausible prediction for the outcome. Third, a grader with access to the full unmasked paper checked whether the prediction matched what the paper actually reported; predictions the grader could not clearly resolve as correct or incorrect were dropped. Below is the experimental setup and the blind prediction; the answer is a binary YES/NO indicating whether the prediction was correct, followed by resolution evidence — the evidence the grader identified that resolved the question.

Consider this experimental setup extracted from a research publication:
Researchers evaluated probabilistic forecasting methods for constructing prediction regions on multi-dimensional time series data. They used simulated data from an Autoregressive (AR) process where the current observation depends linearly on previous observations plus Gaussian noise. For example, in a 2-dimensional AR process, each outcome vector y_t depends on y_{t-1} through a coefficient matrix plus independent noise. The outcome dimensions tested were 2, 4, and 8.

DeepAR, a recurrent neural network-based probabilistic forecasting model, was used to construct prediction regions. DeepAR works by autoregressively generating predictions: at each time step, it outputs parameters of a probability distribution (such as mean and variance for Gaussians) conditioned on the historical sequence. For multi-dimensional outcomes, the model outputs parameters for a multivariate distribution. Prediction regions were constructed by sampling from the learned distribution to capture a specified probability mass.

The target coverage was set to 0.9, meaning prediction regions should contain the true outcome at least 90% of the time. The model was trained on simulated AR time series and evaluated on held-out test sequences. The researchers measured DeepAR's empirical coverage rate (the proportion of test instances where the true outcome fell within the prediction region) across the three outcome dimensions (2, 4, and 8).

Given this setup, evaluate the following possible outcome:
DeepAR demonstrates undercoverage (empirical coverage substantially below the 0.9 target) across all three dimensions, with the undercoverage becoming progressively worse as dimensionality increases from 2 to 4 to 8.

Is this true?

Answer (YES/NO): NO